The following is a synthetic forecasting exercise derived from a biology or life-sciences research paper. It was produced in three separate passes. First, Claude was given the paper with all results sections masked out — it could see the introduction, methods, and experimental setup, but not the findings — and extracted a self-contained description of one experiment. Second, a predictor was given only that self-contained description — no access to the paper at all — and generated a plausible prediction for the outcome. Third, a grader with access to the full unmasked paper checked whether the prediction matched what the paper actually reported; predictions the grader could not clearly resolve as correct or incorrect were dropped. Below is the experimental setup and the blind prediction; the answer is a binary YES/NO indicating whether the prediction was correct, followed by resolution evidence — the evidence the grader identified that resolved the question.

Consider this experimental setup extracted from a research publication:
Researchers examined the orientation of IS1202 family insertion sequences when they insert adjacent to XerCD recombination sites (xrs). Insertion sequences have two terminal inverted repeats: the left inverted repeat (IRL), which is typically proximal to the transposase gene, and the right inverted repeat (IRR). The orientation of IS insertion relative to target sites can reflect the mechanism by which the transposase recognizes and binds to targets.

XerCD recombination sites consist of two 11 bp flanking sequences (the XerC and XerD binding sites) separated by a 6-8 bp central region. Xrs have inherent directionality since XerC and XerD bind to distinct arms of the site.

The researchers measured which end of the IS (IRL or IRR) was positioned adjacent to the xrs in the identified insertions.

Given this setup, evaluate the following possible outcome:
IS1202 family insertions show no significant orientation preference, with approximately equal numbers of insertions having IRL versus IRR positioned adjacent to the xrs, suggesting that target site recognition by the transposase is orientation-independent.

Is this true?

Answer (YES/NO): NO